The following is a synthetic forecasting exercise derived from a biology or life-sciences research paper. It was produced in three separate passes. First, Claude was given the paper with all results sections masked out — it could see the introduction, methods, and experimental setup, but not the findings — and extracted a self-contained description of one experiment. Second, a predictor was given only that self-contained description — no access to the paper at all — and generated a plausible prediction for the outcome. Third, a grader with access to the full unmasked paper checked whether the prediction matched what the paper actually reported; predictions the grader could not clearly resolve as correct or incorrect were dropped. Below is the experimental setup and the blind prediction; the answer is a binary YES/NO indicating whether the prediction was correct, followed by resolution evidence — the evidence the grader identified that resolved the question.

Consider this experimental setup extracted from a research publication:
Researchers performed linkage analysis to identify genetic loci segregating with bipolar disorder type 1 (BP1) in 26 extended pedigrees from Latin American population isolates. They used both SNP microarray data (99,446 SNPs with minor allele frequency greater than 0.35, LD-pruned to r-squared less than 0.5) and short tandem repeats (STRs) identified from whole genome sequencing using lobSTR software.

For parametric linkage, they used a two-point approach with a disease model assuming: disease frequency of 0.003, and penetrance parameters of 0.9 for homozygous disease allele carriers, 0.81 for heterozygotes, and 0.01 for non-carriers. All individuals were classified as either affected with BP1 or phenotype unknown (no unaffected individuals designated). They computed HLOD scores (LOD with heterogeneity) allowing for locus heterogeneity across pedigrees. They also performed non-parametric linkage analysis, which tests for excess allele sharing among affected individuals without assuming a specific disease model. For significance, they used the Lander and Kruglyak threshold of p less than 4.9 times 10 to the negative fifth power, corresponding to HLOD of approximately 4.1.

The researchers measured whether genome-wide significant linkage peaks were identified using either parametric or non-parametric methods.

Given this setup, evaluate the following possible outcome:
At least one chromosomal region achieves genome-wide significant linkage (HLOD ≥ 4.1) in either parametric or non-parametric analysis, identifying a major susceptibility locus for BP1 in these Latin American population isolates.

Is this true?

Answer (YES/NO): NO